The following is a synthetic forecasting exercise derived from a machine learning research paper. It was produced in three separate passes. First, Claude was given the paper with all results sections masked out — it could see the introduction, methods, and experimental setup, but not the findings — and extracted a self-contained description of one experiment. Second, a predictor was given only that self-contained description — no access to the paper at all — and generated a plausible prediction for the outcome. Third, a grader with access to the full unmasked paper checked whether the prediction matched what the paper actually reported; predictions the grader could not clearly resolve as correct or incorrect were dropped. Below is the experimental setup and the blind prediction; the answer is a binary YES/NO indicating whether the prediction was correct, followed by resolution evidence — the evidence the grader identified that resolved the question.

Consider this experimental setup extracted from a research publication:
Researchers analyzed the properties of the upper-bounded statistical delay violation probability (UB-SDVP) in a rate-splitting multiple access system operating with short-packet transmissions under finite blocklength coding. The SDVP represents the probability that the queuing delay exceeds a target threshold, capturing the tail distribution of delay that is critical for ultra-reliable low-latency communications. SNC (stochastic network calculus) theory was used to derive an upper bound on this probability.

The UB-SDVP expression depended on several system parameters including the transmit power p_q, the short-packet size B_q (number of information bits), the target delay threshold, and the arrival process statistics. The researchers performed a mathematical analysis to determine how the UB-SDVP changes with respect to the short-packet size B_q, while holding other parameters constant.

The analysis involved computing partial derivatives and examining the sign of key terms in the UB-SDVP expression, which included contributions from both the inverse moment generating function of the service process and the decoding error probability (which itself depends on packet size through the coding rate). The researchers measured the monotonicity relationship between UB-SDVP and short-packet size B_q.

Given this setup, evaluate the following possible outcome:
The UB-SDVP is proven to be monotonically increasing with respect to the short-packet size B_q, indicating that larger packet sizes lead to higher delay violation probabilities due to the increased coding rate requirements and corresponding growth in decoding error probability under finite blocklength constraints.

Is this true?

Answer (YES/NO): YES